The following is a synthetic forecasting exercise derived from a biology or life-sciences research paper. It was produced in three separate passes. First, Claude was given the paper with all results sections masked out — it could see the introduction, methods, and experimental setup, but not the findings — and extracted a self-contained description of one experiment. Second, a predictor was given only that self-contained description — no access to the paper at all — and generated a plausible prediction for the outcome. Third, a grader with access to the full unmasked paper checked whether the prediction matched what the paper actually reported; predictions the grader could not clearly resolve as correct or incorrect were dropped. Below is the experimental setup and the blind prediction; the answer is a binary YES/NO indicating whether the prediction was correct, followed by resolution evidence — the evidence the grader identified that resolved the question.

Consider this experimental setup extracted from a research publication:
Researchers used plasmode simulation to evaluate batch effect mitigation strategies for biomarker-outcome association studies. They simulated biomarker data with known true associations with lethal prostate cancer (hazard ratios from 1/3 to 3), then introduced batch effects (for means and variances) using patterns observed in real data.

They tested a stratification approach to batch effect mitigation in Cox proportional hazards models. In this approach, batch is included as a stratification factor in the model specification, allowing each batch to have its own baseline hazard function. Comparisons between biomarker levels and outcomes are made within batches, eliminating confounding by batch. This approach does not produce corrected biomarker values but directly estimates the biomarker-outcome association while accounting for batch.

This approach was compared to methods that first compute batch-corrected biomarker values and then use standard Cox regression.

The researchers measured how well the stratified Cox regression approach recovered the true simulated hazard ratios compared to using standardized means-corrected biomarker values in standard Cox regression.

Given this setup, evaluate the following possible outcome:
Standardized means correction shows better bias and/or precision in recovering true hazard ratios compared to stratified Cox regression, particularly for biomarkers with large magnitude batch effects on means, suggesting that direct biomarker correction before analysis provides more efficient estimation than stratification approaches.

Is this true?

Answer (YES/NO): NO